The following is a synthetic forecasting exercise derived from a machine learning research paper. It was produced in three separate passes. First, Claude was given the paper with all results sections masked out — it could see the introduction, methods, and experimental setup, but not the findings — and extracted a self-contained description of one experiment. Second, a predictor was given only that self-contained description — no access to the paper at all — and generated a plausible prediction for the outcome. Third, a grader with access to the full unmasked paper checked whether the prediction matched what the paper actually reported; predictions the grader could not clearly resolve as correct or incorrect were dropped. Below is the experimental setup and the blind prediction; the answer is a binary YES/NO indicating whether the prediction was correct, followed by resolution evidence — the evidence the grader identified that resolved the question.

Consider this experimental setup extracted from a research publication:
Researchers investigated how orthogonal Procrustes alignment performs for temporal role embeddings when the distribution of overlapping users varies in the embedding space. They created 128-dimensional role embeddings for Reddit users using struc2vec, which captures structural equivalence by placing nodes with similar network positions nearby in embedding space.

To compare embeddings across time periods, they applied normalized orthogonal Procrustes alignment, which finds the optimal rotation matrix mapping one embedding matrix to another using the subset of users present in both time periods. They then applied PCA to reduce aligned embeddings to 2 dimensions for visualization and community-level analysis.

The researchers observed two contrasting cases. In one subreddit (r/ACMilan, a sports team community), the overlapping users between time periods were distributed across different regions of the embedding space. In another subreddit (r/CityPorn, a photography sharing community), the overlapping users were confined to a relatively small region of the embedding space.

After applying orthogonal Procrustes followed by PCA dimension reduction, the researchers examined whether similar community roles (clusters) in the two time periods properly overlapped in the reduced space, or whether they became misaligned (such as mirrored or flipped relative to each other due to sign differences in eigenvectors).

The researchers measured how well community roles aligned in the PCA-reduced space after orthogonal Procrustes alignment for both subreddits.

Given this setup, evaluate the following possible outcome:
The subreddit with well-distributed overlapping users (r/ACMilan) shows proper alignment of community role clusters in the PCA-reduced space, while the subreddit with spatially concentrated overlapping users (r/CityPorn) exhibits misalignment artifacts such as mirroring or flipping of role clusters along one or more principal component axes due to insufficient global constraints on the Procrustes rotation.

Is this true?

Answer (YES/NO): YES